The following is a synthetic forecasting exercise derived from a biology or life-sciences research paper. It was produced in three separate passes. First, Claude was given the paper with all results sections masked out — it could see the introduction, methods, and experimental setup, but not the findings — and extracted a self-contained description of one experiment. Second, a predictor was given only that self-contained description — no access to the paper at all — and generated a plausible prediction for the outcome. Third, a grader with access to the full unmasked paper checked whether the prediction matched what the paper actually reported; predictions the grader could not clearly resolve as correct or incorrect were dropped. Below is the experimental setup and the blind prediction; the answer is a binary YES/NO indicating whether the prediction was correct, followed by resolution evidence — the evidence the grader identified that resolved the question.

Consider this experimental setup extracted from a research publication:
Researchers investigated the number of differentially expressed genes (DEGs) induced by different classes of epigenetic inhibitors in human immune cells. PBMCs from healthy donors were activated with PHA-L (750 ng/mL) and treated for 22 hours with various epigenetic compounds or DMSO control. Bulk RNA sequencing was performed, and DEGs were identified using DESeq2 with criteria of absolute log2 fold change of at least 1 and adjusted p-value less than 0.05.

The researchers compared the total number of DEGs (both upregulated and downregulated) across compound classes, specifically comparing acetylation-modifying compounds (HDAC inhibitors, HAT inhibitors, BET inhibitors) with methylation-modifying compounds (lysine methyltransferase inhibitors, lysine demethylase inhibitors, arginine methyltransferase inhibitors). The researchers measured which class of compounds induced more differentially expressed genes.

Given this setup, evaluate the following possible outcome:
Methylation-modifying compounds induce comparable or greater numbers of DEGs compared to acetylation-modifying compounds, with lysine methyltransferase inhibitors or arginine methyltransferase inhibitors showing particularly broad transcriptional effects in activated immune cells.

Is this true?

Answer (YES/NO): NO